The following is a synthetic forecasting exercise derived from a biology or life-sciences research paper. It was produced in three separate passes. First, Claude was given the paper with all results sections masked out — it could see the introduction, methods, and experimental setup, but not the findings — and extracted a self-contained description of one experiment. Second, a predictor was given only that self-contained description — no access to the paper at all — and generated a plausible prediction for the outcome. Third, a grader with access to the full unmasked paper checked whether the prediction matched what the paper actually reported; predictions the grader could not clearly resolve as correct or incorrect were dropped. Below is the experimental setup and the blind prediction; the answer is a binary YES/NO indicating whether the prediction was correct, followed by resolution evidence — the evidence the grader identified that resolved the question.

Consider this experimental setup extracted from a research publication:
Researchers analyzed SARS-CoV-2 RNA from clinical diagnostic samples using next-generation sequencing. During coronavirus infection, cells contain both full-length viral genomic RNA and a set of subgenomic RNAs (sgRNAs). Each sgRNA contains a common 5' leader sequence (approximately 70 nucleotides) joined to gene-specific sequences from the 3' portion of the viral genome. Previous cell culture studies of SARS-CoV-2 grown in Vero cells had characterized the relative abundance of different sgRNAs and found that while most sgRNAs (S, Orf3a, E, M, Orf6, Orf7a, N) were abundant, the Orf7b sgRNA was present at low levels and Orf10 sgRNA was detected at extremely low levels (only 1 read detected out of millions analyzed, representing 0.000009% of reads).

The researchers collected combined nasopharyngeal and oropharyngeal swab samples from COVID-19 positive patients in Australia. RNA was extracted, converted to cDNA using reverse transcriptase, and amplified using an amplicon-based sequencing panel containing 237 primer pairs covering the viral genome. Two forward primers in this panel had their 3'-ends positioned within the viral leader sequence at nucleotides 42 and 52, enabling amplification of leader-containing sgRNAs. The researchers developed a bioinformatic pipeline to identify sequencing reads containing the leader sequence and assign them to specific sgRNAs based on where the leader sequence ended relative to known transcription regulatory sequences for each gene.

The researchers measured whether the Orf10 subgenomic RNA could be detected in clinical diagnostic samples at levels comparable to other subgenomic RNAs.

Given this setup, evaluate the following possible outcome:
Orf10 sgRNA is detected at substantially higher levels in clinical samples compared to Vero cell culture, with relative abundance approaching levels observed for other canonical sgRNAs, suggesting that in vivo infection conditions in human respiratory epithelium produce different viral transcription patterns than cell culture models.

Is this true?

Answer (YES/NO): NO